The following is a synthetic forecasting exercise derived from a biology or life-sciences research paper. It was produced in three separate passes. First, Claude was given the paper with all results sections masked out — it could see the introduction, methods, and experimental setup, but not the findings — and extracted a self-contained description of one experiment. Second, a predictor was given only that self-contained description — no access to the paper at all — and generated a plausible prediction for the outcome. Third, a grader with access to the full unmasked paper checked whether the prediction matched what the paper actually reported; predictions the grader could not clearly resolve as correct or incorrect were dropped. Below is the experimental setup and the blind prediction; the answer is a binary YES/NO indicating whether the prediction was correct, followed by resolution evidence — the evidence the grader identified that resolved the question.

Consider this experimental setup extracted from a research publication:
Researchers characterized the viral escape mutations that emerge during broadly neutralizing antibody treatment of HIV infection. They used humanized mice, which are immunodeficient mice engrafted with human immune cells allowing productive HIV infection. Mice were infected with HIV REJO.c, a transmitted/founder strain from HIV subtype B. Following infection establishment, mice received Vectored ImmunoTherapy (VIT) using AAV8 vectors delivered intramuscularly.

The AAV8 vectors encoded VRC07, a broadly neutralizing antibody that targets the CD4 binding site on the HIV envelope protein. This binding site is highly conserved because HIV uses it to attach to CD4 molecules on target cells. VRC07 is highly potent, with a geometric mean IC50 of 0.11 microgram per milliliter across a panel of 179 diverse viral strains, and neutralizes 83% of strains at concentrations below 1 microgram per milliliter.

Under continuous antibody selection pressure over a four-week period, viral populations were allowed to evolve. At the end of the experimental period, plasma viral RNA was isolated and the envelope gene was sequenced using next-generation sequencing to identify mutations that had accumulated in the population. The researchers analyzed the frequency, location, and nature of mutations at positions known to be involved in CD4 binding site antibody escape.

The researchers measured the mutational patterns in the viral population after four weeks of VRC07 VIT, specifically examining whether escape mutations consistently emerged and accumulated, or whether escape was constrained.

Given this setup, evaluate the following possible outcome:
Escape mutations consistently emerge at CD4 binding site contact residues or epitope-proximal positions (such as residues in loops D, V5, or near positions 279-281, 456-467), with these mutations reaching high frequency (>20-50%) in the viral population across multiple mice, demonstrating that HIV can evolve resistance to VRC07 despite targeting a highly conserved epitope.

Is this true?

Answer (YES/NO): YES